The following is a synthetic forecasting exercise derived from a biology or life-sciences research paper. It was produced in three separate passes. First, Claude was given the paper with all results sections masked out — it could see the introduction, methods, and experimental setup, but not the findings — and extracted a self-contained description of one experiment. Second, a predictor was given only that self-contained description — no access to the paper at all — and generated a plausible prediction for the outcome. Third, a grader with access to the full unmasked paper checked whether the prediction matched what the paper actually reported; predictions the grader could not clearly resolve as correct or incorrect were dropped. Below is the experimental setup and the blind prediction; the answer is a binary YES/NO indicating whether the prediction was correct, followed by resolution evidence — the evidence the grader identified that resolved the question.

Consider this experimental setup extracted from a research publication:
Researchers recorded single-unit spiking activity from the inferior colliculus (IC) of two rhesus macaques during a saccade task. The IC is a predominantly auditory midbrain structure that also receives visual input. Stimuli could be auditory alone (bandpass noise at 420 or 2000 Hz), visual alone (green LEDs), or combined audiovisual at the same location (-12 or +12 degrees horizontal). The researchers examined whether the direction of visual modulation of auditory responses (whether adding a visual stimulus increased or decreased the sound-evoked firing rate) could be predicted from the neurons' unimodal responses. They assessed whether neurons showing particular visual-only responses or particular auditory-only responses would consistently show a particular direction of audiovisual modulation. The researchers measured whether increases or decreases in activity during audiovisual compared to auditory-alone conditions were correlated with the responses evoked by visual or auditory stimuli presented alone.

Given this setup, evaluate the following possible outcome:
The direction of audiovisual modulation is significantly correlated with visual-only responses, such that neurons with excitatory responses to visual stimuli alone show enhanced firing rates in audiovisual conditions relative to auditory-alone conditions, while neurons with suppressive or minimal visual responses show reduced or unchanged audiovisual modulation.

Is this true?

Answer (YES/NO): NO